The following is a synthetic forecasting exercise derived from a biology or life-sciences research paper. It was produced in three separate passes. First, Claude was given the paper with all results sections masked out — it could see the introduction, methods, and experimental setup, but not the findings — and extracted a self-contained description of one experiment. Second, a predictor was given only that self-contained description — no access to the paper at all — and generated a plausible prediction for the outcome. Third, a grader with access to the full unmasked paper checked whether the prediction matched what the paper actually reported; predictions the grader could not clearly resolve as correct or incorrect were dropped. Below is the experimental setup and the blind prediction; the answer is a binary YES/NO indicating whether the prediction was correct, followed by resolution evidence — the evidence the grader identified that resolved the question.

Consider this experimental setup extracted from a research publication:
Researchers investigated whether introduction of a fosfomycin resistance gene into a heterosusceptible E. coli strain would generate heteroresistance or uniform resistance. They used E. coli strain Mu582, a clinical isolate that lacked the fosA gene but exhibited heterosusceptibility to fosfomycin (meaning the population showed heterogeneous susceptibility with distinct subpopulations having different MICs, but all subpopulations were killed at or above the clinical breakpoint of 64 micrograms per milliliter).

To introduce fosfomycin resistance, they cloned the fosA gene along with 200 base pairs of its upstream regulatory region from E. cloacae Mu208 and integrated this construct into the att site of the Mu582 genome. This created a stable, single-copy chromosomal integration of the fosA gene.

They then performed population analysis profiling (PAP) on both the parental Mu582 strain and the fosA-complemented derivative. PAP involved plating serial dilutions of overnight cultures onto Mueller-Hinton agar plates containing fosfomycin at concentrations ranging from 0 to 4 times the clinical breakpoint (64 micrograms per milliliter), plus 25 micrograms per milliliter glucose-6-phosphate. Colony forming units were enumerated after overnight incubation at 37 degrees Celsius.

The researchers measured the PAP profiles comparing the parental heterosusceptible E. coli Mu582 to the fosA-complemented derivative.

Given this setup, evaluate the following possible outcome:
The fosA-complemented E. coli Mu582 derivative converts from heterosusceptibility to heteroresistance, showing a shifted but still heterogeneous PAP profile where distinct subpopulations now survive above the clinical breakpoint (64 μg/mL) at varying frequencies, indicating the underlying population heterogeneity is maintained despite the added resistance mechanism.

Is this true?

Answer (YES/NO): YES